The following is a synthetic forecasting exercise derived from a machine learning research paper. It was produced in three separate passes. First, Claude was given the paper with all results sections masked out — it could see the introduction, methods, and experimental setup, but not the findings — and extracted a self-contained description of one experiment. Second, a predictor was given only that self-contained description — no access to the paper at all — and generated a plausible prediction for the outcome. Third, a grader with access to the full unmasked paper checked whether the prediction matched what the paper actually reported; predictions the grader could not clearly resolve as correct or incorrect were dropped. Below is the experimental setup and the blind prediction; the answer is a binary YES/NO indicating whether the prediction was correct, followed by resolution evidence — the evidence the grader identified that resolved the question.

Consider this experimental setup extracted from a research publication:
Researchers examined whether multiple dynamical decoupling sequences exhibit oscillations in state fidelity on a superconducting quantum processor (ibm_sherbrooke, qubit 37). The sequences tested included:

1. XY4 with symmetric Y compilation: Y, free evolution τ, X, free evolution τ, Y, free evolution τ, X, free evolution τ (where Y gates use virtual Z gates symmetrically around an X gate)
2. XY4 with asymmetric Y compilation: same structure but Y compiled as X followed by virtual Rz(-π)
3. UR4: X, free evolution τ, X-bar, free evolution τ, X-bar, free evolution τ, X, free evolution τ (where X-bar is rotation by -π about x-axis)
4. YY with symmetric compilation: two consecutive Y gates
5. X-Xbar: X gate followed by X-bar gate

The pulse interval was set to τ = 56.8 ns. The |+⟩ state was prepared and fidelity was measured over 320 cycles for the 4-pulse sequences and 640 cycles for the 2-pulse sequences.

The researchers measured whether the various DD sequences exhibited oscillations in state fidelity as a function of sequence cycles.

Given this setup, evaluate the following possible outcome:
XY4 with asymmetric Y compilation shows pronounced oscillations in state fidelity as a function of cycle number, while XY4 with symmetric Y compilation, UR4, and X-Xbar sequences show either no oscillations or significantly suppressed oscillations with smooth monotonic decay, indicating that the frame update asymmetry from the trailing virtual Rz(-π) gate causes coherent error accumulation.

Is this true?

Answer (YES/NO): NO